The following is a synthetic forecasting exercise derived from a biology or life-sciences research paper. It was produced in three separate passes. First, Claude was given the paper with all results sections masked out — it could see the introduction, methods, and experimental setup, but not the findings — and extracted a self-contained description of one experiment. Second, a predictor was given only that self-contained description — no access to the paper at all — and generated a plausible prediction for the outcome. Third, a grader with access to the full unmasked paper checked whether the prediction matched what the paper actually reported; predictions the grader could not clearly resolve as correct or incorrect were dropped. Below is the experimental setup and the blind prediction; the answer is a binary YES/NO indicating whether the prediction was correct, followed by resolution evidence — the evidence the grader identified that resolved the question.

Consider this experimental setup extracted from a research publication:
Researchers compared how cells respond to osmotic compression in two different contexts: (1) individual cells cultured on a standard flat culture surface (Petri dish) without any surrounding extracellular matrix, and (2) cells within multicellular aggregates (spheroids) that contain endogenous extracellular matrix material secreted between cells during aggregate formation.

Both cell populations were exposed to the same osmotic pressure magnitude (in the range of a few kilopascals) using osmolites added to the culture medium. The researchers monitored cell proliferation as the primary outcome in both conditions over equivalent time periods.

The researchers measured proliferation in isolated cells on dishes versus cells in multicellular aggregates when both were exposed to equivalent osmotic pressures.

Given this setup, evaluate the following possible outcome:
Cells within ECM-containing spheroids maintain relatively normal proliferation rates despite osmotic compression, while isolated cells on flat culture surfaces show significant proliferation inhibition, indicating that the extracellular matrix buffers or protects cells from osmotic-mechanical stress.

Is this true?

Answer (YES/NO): NO